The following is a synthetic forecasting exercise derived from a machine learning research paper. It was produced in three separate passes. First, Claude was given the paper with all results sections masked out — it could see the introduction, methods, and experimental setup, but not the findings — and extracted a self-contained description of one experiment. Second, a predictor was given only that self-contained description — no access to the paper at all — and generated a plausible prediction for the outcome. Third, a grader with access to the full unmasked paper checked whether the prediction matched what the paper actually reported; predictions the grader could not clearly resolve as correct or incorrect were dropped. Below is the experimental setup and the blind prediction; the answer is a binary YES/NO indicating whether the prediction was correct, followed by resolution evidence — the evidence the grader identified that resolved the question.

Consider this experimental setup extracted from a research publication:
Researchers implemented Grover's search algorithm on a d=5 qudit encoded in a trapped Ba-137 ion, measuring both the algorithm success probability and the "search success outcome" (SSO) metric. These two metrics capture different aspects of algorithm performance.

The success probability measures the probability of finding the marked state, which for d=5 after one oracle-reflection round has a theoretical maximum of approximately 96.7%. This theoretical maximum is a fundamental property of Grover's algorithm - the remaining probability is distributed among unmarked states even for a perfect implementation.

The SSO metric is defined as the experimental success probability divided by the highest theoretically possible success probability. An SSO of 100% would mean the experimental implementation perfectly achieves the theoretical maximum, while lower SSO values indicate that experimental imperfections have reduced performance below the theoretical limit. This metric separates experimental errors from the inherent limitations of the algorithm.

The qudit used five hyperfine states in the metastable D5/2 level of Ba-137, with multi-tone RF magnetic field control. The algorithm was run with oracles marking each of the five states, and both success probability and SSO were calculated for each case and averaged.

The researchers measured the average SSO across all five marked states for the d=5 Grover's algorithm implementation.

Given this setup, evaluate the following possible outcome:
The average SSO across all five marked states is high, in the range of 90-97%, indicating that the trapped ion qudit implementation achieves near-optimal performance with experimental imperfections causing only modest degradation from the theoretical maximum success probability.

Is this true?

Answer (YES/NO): NO